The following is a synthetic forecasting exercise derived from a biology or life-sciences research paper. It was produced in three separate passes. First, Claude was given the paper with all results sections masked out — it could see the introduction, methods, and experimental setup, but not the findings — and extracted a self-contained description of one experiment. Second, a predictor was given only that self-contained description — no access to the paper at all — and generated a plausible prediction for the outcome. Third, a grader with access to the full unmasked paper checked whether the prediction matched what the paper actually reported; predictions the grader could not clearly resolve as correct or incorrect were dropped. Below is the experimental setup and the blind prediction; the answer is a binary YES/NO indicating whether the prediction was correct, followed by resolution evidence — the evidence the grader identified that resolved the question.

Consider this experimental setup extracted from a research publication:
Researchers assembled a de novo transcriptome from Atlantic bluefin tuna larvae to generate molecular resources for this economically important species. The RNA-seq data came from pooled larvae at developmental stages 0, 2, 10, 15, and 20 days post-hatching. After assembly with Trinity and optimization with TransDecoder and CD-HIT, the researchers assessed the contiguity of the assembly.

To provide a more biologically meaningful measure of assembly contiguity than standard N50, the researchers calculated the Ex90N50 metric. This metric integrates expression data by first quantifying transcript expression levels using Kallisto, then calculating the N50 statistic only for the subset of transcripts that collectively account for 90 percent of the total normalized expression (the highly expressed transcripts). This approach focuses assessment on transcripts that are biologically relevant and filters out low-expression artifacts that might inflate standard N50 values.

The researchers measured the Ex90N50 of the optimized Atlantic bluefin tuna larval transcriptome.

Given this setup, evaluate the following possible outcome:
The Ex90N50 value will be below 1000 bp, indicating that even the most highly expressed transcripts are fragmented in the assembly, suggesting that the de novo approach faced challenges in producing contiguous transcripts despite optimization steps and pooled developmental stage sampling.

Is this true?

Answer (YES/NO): NO